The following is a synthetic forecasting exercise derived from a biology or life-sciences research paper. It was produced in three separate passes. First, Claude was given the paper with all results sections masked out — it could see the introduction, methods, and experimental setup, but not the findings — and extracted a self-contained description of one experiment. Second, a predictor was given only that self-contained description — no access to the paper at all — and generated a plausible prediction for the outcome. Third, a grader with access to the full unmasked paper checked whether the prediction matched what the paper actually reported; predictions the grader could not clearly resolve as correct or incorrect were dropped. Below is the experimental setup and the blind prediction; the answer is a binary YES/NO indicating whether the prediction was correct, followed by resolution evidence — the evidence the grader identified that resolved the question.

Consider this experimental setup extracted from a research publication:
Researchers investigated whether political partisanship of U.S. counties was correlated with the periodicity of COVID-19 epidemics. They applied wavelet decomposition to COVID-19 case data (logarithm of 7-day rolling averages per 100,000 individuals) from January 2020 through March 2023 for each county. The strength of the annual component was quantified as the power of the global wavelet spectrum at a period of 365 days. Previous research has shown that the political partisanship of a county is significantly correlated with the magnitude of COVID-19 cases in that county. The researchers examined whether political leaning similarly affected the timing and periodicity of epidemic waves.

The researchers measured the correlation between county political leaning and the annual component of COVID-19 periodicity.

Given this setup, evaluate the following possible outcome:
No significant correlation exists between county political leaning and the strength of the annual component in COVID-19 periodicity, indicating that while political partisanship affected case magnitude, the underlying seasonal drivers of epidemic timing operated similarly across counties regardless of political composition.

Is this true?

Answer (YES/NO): YES